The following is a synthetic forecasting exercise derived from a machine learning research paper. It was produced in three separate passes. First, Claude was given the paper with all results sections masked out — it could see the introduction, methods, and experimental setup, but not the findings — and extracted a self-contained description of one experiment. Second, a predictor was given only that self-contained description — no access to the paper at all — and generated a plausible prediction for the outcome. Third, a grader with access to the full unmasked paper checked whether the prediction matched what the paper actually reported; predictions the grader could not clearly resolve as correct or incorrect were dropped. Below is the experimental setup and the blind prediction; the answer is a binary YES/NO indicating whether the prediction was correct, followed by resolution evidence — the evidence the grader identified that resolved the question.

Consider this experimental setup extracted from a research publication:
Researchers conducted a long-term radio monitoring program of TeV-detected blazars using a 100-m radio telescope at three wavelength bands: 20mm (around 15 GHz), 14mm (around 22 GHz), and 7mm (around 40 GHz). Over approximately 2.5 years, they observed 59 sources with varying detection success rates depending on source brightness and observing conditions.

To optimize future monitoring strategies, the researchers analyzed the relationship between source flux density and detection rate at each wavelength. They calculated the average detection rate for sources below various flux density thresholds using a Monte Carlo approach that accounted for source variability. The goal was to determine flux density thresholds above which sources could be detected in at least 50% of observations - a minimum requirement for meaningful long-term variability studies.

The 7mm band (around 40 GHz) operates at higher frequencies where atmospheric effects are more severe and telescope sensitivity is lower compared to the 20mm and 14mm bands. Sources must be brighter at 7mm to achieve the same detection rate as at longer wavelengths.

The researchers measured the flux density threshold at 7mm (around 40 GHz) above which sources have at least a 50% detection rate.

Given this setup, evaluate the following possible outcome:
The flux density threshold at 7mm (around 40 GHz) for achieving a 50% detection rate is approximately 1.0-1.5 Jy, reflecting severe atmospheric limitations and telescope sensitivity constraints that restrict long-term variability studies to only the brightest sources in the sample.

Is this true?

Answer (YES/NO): NO